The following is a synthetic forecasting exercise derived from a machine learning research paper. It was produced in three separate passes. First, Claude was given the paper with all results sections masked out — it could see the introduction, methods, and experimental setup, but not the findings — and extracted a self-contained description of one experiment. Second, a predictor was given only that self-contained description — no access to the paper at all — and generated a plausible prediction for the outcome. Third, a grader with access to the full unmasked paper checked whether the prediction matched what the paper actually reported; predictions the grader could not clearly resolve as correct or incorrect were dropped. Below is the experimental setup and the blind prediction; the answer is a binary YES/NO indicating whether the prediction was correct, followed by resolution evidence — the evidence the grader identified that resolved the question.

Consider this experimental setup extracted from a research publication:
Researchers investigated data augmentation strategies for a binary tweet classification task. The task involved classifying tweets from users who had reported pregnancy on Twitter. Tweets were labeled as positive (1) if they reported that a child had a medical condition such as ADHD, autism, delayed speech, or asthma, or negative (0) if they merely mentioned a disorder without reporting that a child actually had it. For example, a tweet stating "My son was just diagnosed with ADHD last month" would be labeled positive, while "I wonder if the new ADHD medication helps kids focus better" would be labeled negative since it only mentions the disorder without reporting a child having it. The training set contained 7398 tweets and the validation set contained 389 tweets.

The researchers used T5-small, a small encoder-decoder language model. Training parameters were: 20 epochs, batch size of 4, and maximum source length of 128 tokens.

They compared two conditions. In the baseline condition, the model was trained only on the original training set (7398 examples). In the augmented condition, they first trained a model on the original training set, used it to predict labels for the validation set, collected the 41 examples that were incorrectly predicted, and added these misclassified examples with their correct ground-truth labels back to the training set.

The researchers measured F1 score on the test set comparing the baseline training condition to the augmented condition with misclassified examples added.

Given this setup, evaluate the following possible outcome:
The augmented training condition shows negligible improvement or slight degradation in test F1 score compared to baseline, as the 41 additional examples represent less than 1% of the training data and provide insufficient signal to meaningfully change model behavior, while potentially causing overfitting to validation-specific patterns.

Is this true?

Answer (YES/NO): NO